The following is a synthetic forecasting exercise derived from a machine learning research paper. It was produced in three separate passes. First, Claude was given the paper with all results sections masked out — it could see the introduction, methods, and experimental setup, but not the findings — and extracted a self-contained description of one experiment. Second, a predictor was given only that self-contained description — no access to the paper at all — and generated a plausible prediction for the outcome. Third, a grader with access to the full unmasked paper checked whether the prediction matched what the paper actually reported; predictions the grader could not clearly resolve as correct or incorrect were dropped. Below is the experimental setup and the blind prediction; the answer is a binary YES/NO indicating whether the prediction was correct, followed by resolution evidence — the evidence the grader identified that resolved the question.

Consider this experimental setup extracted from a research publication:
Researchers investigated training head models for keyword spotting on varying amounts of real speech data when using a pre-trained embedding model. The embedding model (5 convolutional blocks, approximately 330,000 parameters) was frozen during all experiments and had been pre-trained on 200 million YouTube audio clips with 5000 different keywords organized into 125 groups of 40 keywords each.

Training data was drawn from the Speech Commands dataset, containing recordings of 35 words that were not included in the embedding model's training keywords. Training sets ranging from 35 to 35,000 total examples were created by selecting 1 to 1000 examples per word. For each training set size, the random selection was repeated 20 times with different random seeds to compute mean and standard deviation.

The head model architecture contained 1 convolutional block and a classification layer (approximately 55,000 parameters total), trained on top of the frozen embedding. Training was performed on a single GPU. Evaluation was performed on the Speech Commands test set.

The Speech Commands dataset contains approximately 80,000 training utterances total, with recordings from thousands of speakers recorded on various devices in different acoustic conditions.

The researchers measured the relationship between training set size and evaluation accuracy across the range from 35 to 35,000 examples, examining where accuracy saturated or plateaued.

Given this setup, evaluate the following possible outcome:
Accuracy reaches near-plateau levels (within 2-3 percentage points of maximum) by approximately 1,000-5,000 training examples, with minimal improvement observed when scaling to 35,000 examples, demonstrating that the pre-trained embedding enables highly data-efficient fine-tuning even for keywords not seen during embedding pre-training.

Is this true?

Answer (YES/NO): YES